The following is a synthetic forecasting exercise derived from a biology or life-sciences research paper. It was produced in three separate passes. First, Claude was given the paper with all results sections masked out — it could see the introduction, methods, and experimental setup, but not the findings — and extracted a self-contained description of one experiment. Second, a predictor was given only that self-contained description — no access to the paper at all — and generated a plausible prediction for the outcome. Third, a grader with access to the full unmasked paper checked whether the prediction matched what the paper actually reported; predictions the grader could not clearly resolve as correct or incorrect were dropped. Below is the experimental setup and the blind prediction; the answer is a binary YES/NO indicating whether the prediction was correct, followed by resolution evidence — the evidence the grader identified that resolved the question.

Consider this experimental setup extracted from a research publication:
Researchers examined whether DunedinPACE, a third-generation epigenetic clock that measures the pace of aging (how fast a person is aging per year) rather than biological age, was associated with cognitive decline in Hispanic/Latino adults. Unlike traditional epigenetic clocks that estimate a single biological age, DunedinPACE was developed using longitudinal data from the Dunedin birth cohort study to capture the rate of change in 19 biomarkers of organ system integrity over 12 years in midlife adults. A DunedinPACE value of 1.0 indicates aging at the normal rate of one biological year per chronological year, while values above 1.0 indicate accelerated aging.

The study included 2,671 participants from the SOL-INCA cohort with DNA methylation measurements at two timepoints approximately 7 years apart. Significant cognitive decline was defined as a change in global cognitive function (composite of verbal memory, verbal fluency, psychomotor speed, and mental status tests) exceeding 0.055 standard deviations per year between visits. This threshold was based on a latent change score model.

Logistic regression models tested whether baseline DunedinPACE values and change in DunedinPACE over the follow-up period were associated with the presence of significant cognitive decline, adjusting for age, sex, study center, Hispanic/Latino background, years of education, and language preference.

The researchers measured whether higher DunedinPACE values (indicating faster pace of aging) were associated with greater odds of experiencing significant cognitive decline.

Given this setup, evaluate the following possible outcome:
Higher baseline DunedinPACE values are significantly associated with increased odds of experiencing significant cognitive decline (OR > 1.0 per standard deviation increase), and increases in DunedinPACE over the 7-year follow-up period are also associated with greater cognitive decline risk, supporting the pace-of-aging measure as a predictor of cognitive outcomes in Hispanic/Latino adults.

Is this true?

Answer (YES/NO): NO